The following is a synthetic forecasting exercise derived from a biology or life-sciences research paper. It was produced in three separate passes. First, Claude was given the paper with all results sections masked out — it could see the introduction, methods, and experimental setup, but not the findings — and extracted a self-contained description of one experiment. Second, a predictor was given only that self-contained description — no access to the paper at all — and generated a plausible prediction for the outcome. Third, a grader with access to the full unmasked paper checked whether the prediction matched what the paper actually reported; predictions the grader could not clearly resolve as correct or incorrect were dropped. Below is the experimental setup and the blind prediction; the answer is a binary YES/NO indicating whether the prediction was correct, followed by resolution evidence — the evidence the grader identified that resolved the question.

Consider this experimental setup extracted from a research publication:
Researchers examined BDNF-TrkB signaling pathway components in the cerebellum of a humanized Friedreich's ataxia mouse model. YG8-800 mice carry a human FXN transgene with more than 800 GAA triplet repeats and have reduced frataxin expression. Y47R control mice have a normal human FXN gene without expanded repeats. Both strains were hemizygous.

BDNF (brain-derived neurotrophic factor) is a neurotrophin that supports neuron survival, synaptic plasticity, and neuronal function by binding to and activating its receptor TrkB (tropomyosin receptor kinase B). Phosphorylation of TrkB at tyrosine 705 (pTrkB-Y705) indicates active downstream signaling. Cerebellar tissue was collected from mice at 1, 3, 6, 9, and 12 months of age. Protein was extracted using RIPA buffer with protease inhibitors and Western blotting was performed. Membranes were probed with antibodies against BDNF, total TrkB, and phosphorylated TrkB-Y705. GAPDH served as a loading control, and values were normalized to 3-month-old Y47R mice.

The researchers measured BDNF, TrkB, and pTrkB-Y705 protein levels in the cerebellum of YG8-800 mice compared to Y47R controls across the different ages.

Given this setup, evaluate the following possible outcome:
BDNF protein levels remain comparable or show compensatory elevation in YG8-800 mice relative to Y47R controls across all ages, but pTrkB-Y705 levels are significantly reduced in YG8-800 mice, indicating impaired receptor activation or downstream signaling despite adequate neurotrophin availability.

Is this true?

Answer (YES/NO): NO